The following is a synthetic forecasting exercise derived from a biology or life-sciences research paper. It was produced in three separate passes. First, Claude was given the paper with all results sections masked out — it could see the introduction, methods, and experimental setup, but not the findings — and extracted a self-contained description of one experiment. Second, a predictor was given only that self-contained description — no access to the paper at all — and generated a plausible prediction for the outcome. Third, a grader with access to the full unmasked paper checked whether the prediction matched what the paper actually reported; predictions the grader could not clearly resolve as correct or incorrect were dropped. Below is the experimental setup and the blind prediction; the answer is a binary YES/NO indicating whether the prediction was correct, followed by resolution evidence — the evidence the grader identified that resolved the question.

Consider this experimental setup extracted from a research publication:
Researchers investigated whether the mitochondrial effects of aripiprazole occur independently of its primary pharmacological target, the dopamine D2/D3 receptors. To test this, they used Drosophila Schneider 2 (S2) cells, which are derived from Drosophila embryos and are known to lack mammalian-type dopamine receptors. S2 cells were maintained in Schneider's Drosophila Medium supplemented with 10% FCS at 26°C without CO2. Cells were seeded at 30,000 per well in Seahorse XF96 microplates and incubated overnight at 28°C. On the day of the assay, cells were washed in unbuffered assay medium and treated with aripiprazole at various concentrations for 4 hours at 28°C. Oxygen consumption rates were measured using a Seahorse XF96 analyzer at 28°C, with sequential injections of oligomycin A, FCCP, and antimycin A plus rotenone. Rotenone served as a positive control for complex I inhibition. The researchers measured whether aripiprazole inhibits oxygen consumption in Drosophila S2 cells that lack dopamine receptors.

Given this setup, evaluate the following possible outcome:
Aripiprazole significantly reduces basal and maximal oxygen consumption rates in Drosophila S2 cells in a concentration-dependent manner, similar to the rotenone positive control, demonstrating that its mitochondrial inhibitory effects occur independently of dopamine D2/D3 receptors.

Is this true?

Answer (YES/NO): YES